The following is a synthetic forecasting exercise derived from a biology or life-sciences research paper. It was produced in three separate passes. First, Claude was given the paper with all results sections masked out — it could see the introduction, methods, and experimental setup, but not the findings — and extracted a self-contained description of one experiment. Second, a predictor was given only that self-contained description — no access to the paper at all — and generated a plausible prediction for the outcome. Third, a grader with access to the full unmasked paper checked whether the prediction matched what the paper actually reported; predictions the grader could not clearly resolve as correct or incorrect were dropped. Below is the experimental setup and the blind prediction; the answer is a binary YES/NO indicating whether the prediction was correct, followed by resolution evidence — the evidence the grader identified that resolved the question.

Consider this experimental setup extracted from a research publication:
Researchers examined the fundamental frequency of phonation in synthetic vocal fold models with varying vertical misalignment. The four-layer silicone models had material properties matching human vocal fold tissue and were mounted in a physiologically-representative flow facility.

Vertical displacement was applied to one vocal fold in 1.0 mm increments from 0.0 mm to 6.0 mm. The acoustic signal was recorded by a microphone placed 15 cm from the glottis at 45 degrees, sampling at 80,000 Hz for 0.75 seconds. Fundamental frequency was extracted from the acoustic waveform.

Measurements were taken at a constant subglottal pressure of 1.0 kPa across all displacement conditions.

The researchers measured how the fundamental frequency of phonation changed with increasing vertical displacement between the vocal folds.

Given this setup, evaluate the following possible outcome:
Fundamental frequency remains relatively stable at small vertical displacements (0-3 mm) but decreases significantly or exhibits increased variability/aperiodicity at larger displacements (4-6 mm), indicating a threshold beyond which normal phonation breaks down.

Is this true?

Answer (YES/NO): NO